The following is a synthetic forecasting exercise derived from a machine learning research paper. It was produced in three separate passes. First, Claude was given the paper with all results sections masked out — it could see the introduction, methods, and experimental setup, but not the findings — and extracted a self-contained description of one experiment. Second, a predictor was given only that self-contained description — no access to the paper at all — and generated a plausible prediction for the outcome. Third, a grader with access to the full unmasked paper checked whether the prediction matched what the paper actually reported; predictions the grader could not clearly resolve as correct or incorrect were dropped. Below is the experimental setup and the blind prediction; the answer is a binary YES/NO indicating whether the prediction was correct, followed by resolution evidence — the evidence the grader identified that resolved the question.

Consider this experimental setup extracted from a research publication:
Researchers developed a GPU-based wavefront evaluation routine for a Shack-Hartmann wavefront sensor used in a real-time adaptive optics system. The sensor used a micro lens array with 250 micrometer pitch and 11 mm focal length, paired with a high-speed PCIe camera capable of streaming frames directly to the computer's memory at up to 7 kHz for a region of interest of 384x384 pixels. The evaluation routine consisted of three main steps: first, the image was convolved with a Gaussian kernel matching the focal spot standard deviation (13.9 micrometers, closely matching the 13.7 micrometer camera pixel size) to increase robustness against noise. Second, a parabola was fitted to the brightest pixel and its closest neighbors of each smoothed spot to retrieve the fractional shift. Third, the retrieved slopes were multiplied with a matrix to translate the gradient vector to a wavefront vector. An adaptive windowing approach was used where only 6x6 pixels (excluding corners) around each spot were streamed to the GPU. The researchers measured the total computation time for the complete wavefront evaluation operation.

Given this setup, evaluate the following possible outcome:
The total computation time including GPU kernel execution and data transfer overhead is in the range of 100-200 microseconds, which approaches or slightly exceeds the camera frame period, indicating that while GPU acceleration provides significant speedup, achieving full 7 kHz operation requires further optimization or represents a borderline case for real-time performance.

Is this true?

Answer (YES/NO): NO